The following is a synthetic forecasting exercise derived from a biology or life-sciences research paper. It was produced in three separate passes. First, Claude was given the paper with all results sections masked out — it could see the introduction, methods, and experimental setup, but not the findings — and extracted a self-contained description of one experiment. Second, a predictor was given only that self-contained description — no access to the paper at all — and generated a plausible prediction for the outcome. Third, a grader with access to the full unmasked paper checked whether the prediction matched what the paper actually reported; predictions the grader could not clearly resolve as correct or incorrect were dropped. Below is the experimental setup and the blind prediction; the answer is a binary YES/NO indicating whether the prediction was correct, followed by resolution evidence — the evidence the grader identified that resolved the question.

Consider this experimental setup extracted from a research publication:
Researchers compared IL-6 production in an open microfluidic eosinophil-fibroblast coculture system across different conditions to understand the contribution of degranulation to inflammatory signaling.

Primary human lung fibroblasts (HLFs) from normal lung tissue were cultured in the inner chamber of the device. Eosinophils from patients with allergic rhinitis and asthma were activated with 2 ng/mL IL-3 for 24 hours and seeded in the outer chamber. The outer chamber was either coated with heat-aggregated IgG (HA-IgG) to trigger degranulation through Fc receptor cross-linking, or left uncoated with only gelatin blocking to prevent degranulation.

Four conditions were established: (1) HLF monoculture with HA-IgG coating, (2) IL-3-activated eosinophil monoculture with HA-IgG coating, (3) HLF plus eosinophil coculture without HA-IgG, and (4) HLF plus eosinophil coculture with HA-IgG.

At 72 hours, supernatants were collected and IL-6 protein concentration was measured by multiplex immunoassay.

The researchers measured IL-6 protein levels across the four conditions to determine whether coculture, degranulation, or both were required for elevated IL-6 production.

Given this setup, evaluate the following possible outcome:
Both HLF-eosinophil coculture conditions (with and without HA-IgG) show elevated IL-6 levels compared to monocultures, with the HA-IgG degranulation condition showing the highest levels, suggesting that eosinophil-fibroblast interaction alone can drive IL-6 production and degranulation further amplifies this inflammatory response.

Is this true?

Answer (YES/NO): NO